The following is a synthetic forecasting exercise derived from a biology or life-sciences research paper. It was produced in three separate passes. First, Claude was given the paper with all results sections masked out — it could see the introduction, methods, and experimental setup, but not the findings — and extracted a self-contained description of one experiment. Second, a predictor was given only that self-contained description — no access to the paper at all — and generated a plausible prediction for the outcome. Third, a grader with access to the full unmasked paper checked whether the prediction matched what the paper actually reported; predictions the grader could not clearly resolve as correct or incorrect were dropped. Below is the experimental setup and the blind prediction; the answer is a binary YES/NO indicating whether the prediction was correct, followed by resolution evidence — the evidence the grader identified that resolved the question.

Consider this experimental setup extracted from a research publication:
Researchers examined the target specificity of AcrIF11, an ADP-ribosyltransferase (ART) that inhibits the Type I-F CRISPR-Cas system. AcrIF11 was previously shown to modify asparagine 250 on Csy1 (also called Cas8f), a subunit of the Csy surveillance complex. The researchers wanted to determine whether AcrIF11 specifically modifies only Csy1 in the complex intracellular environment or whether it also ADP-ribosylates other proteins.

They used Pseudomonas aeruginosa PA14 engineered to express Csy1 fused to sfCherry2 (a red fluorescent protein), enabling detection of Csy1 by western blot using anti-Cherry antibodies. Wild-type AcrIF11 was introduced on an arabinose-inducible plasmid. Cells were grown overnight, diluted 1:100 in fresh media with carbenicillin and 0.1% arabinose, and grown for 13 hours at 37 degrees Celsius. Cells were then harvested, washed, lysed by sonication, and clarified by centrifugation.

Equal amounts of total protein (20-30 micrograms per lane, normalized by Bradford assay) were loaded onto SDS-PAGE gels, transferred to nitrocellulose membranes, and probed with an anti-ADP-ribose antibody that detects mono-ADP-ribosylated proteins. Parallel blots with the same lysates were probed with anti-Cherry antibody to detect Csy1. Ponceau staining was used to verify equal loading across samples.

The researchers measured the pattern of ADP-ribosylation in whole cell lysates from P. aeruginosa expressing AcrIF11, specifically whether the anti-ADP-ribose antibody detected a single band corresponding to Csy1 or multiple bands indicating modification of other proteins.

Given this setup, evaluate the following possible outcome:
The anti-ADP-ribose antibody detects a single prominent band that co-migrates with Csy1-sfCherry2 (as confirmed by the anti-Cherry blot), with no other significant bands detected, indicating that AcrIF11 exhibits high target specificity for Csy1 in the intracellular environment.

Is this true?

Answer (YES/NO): NO